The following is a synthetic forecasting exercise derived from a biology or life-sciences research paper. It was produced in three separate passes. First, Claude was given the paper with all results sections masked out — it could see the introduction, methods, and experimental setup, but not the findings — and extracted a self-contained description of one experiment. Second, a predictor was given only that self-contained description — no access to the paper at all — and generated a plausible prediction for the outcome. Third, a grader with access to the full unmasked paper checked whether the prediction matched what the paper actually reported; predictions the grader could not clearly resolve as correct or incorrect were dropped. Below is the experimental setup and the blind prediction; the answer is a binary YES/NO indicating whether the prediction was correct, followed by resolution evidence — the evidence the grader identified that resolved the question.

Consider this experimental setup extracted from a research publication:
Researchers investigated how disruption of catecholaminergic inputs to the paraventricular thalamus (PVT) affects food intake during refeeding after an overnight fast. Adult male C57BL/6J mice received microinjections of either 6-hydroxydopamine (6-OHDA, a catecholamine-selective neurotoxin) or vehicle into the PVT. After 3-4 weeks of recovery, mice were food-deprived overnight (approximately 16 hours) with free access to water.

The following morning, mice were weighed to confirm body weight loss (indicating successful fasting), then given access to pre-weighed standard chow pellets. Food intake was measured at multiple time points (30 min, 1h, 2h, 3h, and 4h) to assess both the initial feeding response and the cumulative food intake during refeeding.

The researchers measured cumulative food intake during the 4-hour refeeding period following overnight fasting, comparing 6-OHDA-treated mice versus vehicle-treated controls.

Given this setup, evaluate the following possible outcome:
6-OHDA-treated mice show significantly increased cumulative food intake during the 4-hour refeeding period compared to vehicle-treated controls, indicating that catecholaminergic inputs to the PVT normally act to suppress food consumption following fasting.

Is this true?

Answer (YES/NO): YES